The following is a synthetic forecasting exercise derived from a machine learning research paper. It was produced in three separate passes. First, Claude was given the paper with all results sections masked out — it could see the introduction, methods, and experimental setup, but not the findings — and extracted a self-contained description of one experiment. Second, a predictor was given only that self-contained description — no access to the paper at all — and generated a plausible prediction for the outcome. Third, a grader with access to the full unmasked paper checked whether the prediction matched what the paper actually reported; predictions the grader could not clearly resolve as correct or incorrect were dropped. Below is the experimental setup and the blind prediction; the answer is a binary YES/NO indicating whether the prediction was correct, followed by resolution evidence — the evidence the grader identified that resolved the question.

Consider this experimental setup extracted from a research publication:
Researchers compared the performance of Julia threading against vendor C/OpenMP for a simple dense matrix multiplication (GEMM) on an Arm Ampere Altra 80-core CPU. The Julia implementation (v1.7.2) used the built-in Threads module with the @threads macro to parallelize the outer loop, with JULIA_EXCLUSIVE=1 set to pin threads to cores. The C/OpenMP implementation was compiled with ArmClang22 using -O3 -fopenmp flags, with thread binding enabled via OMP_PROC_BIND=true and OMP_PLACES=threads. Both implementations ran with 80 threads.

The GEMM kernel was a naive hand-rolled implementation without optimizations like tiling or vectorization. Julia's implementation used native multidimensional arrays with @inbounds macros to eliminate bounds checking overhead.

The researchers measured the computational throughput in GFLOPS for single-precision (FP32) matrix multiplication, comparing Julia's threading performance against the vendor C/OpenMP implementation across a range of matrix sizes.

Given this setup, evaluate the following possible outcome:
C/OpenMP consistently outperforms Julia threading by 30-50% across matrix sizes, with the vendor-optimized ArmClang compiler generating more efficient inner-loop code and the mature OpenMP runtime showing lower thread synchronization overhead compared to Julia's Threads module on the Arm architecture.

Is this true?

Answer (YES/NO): NO